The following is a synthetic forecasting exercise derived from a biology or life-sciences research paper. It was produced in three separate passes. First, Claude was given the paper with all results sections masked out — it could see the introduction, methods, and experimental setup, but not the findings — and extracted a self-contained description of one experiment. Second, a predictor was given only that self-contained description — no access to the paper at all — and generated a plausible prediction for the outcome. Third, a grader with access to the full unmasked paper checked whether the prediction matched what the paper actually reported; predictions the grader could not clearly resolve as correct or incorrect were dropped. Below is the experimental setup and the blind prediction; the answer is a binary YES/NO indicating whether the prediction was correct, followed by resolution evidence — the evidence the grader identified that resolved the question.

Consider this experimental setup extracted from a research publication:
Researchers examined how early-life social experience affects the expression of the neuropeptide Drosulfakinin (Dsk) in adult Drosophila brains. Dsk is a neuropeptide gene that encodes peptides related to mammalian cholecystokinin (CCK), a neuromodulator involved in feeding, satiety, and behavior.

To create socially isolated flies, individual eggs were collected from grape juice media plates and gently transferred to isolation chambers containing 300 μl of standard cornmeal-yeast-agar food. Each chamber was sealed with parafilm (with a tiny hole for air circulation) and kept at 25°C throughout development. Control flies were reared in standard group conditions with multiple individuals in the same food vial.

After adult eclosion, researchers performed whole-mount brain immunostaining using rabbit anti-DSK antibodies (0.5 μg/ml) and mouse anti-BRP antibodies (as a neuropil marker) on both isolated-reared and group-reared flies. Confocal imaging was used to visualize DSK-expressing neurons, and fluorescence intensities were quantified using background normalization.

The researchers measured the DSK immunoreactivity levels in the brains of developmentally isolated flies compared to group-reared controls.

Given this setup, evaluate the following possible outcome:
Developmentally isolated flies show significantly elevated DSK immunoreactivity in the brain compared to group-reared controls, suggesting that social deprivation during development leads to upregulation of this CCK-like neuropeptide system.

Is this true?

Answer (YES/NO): NO